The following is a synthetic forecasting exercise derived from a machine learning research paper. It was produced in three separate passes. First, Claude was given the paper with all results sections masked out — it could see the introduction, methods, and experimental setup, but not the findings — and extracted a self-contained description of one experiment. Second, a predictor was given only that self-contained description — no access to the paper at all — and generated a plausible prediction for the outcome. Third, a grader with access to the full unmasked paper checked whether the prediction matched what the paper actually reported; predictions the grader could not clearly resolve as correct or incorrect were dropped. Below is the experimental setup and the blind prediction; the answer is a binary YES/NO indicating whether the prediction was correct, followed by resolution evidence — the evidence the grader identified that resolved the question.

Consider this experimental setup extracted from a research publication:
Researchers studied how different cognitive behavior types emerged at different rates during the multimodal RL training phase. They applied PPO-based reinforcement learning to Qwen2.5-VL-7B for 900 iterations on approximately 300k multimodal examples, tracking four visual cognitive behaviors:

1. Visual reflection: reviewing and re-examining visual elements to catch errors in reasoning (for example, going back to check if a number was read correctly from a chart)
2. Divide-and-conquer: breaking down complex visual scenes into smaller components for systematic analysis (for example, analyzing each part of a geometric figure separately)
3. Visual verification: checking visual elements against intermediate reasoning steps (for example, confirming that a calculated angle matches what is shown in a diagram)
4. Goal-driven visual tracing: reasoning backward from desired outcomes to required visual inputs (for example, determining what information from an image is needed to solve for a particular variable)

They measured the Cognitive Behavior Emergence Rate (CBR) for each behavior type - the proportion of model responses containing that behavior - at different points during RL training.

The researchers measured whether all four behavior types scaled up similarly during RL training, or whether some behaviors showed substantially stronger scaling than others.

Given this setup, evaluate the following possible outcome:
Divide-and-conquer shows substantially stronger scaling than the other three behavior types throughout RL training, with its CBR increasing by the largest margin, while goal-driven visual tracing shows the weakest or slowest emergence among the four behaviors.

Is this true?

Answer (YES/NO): NO